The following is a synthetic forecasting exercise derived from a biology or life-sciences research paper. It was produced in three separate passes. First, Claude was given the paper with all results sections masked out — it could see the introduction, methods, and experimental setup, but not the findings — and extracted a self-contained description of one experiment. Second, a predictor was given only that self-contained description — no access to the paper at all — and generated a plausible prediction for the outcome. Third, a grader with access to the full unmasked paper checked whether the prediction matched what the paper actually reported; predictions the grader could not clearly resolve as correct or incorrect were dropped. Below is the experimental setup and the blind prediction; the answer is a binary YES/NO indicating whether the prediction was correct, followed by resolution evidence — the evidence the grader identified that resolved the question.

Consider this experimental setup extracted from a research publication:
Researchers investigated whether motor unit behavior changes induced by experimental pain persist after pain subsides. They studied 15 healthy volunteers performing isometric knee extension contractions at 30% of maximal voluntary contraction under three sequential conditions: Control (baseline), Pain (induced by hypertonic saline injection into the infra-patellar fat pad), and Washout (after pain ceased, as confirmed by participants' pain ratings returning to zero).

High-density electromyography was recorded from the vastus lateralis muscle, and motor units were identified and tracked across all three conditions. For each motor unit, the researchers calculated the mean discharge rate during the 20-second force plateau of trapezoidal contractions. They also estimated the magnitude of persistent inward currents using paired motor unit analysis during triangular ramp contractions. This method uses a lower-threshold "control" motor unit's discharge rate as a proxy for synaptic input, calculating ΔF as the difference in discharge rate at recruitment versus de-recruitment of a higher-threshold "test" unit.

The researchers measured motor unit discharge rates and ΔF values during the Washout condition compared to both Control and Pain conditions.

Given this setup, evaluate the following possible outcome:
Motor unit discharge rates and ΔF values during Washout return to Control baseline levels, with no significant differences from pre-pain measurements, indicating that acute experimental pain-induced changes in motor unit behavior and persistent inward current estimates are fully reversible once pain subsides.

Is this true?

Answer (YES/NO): YES